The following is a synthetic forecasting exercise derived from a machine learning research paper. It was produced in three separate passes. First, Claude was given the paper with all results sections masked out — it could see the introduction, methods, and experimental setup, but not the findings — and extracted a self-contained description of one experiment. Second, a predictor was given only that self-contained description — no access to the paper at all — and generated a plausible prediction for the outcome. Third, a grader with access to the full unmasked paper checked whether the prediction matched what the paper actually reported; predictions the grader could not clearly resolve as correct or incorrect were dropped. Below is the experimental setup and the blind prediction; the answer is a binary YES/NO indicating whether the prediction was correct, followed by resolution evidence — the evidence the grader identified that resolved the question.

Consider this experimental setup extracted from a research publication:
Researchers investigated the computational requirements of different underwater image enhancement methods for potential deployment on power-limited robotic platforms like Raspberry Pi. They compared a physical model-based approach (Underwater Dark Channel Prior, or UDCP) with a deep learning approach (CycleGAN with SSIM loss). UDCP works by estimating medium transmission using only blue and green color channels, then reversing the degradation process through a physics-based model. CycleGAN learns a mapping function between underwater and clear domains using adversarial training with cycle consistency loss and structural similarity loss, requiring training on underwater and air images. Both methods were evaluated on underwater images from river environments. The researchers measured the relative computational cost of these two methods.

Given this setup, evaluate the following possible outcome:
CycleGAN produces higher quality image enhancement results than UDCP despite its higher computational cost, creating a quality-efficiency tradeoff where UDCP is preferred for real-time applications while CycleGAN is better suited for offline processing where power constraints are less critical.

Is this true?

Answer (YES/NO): NO